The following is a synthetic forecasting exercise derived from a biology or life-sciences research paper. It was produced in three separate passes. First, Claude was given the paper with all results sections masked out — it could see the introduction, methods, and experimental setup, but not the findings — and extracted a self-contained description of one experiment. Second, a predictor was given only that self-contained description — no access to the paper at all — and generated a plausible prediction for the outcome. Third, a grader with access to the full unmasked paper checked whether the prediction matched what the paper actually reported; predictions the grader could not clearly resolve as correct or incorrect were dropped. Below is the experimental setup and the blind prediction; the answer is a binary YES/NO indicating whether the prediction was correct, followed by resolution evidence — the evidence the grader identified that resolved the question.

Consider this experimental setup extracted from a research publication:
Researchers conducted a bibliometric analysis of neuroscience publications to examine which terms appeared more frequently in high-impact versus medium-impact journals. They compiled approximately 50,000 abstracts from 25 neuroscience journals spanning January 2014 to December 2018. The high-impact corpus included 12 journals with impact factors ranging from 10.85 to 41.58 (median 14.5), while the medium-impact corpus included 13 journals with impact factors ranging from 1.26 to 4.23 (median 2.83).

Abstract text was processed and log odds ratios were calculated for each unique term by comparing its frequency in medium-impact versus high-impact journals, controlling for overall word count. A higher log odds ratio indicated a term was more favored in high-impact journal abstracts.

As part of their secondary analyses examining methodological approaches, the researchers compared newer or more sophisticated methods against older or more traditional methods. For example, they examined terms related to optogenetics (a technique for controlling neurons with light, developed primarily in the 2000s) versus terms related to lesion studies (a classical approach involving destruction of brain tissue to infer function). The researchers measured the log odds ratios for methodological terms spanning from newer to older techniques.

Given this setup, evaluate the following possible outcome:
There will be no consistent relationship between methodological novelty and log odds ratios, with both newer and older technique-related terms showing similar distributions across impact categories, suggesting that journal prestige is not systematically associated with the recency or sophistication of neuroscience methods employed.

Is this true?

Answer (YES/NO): NO